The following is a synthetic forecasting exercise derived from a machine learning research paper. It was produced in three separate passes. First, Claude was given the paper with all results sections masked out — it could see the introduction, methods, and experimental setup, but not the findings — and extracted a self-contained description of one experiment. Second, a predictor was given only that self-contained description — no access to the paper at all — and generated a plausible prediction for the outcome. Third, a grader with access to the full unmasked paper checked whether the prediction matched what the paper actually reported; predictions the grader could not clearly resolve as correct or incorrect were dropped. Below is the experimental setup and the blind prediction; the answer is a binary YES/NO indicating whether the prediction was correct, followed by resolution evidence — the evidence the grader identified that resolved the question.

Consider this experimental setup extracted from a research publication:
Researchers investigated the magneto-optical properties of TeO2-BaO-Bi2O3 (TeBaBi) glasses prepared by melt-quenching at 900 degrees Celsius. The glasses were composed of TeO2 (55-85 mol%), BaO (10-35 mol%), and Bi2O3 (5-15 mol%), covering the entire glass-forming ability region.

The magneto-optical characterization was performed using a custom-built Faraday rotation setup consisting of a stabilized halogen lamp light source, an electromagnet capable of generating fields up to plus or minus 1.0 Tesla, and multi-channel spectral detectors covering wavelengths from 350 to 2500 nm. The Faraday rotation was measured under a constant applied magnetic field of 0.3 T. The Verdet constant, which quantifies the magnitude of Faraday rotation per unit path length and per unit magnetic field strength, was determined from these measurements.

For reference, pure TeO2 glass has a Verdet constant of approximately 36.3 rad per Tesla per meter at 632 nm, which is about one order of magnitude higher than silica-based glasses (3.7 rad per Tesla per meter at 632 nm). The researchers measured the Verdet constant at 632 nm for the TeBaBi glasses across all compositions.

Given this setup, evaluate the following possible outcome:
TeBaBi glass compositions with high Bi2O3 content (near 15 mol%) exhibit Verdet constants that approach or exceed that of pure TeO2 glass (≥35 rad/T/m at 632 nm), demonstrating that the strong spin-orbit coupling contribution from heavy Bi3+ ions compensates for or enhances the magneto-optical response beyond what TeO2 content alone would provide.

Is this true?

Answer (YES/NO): YES